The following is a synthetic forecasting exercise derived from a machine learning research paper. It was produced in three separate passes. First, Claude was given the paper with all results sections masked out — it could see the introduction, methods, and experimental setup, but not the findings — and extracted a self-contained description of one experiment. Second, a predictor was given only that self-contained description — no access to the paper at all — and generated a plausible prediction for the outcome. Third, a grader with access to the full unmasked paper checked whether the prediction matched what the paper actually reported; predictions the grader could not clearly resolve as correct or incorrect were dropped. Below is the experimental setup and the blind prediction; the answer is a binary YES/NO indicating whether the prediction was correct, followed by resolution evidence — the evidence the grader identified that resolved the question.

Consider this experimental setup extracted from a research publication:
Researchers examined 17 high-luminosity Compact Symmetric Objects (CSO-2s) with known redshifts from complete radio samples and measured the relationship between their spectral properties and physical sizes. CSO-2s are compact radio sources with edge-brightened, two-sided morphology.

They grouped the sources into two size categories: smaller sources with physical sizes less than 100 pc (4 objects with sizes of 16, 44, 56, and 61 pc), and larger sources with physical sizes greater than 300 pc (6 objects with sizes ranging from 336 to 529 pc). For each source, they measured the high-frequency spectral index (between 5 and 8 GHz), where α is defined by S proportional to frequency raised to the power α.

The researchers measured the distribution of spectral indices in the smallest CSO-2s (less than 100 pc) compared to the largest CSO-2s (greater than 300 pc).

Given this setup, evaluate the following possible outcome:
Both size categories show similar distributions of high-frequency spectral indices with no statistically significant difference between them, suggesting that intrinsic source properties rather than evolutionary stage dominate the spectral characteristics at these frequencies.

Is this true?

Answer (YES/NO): NO